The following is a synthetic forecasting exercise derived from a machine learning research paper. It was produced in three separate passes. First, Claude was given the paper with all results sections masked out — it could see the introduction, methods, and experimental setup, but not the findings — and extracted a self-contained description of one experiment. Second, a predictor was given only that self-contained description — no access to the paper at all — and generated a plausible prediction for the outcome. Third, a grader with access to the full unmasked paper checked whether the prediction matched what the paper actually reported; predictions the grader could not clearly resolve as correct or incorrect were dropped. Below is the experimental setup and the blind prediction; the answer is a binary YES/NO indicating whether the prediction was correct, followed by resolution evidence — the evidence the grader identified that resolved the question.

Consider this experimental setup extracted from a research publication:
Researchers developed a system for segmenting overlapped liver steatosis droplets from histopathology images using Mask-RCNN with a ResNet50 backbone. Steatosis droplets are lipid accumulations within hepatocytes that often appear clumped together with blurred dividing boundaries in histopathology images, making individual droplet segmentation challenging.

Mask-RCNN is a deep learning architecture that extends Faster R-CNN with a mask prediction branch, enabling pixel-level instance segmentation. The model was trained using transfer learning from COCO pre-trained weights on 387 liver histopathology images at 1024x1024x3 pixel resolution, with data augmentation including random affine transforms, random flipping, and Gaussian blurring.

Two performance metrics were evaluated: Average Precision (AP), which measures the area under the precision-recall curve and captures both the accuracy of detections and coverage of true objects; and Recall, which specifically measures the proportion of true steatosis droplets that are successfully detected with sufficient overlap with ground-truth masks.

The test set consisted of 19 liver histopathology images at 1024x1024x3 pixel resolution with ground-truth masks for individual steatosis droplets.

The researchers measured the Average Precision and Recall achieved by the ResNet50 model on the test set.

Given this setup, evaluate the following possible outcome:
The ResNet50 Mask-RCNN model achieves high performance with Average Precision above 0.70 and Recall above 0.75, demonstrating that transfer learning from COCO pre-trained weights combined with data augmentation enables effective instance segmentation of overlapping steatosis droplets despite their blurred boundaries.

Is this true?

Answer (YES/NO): NO